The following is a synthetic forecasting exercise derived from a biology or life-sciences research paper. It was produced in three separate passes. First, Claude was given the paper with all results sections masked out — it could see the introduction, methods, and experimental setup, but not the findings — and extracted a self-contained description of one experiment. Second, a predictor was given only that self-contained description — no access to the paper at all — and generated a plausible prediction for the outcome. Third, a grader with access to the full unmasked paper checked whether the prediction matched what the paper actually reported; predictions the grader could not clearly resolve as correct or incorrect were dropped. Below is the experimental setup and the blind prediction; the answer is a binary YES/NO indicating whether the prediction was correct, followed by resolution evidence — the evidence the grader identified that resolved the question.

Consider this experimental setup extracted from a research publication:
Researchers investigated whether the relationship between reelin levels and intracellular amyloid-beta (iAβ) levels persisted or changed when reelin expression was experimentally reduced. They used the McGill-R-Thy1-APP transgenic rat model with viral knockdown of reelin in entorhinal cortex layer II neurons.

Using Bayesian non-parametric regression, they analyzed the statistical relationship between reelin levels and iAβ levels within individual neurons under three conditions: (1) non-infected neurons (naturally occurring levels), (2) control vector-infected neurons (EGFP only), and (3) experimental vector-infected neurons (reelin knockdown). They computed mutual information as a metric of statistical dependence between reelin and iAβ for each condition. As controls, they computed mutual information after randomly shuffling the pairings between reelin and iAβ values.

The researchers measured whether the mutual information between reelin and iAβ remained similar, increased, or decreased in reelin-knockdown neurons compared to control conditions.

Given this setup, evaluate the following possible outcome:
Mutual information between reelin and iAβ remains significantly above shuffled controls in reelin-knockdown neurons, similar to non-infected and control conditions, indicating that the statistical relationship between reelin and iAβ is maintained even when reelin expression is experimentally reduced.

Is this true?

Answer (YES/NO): YES